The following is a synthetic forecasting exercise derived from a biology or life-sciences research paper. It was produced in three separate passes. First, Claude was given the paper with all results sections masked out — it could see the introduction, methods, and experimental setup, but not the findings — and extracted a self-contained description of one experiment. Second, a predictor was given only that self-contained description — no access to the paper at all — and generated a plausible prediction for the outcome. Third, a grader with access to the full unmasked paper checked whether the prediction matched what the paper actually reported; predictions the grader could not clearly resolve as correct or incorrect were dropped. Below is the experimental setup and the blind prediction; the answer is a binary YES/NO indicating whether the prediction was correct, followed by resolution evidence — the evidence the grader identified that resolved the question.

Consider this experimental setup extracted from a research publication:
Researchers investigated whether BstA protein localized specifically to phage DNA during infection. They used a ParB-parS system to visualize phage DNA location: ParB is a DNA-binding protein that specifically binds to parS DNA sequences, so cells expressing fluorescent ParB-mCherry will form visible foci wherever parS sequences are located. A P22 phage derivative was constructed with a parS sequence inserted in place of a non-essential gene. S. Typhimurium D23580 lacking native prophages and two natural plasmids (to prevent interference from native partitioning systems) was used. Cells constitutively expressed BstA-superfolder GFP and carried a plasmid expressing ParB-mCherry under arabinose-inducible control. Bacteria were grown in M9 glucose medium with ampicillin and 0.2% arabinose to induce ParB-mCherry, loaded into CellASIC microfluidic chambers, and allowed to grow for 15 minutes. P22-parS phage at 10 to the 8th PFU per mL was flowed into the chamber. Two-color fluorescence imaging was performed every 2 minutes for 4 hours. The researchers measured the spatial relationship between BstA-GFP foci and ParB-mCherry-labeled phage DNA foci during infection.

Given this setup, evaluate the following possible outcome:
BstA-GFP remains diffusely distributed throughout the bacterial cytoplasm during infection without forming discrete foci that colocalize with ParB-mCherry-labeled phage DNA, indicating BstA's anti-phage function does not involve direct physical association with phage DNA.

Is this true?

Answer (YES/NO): NO